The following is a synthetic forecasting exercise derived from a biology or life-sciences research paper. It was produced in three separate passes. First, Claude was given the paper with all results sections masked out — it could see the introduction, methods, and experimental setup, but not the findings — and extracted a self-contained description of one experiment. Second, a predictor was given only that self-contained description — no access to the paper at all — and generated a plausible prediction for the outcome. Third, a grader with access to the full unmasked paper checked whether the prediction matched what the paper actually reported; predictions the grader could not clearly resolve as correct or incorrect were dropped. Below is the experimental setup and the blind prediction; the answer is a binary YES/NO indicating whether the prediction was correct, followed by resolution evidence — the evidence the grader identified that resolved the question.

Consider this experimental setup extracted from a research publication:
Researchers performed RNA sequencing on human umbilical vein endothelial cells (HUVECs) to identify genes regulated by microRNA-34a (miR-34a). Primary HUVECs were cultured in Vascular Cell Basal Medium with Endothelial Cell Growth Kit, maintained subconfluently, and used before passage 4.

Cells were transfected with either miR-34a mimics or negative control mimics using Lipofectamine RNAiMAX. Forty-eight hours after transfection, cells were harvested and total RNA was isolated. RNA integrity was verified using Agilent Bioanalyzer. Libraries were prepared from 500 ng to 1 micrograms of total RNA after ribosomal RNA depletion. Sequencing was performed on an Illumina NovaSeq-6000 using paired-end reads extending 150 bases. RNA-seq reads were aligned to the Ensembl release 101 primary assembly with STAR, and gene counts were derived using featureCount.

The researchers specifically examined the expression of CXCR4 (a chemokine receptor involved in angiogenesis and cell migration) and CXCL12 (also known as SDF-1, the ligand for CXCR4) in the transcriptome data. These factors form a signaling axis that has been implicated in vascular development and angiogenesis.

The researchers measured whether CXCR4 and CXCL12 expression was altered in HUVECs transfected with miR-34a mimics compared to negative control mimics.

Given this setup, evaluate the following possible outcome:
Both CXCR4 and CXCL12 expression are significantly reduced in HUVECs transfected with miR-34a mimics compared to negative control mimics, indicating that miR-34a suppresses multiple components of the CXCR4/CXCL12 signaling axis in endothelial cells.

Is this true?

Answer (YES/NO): NO